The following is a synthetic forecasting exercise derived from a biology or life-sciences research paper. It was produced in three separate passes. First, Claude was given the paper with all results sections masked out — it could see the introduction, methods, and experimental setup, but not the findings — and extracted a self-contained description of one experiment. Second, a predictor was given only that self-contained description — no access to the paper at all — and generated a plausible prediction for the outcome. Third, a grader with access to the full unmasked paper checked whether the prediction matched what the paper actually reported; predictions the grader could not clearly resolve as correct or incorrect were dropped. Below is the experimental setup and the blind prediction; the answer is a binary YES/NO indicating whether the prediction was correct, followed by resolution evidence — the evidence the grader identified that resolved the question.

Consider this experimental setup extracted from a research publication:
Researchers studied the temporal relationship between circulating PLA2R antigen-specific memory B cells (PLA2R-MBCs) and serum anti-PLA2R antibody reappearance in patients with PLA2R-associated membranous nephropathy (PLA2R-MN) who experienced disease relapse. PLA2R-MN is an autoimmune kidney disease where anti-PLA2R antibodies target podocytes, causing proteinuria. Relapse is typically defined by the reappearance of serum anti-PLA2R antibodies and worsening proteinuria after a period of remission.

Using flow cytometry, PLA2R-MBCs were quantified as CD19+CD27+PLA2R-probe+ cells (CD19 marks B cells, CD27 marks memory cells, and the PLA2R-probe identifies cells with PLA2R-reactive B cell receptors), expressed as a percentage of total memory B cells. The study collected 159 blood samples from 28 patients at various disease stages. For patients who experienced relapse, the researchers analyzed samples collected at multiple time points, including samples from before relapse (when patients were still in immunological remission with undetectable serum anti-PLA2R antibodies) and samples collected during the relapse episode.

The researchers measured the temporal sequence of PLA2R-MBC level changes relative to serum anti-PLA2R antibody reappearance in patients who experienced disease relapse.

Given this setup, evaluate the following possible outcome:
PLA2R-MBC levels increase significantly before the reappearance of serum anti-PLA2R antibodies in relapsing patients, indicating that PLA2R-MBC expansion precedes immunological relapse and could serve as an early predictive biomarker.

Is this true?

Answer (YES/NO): YES